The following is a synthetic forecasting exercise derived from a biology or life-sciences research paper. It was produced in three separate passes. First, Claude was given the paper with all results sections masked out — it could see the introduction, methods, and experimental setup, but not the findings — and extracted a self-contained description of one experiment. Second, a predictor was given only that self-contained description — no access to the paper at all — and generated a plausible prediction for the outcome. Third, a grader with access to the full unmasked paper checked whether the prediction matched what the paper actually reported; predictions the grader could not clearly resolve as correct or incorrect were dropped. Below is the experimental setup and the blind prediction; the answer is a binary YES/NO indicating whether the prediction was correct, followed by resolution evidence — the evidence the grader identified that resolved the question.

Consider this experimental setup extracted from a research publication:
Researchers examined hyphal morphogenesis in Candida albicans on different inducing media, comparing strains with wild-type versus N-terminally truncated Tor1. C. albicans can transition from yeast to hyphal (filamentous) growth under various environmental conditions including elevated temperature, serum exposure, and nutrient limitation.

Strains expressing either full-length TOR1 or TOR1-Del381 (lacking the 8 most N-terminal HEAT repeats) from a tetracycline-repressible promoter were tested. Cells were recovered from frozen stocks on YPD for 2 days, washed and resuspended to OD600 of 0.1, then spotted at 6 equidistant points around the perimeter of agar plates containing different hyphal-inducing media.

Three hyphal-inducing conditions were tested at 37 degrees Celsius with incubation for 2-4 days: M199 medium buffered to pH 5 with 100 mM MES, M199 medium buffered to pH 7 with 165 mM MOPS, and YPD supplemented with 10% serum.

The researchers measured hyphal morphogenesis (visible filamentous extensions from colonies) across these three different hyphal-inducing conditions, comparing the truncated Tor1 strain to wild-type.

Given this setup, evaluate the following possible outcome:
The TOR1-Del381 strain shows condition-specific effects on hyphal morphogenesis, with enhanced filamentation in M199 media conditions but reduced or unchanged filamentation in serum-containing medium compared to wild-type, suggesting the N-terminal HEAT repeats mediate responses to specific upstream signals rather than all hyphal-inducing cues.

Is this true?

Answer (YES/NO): NO